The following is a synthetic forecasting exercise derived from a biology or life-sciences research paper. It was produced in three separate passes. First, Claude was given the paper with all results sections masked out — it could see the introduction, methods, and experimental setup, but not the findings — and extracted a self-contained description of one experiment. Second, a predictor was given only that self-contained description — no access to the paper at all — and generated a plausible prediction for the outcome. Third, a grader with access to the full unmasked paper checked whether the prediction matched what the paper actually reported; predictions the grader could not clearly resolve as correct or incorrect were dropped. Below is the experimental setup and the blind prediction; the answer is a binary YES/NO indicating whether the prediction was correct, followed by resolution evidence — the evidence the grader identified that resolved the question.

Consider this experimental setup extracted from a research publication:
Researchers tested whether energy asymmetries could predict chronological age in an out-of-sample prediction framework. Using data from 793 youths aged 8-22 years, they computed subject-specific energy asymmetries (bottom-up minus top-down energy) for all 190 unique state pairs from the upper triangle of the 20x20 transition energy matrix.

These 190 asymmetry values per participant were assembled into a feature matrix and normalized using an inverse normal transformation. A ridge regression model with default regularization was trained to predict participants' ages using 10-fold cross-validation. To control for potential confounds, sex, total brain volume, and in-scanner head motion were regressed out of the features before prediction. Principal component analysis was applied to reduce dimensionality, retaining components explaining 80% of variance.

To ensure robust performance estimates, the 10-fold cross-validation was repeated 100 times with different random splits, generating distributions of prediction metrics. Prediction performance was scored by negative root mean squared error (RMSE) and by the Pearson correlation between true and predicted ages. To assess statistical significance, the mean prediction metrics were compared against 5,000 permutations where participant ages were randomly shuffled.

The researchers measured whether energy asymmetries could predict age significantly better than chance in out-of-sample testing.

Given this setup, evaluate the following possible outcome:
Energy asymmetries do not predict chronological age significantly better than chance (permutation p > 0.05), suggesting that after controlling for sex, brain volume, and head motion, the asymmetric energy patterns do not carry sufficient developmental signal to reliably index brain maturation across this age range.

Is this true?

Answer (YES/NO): NO